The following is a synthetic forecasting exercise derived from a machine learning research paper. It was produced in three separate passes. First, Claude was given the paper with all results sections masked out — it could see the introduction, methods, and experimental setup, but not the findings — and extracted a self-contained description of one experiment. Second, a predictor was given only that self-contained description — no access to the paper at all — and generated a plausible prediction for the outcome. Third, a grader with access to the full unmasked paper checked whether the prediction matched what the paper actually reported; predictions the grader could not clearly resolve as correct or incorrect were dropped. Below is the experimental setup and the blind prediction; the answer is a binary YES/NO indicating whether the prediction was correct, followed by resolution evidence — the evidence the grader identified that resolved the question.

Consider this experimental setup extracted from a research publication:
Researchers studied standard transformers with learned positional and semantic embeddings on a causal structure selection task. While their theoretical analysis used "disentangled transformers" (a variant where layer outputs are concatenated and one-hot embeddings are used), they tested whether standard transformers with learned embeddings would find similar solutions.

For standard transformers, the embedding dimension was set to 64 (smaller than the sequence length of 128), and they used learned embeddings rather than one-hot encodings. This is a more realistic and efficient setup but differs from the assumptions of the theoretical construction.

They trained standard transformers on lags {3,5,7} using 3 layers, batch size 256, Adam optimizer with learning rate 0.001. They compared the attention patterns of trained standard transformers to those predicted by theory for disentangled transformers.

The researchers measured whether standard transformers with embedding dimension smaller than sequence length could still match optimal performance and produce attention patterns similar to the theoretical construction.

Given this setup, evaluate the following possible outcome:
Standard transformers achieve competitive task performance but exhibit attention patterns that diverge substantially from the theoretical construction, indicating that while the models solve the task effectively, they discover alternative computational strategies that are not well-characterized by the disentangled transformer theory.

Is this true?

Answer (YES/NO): NO